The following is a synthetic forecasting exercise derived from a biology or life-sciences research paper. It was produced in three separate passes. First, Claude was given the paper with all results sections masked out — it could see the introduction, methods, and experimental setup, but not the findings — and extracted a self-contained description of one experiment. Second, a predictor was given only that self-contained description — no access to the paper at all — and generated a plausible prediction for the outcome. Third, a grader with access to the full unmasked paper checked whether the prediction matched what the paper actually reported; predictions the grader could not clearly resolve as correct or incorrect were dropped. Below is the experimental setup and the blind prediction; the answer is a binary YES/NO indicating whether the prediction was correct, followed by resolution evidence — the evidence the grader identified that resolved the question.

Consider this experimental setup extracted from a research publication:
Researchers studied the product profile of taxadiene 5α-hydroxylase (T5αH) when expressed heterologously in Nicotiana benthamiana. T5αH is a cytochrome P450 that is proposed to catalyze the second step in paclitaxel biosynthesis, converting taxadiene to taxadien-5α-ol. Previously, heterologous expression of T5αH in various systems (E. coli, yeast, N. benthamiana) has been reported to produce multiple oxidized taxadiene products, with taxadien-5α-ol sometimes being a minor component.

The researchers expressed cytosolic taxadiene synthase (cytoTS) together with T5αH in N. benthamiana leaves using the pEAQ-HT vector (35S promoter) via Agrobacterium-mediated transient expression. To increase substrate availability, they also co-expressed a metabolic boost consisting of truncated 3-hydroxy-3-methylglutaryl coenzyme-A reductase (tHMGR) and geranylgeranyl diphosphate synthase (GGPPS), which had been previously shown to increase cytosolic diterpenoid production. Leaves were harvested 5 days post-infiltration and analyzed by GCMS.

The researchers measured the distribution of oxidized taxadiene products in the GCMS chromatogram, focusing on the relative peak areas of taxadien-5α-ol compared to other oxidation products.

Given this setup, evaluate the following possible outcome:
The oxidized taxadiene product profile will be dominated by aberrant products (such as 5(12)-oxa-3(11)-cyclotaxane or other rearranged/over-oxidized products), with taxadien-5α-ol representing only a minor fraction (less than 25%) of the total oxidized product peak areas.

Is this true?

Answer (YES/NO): YES